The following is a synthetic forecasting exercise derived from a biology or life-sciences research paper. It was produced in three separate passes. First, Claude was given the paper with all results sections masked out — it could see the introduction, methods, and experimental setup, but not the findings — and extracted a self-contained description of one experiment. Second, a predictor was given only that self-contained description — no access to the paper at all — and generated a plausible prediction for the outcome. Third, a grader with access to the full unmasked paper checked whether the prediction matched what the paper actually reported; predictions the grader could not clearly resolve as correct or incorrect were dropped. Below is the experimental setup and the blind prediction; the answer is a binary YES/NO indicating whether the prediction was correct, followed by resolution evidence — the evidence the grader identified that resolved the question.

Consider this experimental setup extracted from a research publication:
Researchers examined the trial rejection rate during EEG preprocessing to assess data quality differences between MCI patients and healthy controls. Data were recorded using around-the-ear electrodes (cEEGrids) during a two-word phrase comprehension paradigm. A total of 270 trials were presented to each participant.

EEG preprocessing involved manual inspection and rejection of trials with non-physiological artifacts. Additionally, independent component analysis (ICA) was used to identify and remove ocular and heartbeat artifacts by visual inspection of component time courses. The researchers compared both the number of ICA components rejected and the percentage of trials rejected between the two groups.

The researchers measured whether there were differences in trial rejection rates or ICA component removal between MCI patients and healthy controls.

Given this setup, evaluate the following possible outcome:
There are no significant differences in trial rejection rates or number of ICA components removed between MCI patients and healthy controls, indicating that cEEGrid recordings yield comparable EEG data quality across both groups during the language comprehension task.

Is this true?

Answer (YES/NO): YES